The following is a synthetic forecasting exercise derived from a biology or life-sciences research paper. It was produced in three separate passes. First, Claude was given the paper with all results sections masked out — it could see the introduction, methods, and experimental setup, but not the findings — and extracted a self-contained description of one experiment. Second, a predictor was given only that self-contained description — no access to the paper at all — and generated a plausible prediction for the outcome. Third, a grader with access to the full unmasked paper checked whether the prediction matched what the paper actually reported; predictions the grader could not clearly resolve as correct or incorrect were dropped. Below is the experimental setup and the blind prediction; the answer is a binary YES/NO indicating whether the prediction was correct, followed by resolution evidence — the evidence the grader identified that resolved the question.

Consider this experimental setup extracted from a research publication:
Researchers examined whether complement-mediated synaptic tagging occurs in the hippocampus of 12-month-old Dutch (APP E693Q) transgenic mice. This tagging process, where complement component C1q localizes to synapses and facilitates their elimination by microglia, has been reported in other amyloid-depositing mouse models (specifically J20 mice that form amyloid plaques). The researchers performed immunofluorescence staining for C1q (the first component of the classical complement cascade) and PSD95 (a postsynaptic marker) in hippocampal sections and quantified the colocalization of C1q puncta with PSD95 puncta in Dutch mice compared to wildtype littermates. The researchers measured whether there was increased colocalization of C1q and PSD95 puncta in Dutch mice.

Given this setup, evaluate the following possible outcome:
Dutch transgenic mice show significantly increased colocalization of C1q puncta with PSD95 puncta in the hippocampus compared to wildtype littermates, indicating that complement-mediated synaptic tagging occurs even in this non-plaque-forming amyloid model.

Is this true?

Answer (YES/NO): NO